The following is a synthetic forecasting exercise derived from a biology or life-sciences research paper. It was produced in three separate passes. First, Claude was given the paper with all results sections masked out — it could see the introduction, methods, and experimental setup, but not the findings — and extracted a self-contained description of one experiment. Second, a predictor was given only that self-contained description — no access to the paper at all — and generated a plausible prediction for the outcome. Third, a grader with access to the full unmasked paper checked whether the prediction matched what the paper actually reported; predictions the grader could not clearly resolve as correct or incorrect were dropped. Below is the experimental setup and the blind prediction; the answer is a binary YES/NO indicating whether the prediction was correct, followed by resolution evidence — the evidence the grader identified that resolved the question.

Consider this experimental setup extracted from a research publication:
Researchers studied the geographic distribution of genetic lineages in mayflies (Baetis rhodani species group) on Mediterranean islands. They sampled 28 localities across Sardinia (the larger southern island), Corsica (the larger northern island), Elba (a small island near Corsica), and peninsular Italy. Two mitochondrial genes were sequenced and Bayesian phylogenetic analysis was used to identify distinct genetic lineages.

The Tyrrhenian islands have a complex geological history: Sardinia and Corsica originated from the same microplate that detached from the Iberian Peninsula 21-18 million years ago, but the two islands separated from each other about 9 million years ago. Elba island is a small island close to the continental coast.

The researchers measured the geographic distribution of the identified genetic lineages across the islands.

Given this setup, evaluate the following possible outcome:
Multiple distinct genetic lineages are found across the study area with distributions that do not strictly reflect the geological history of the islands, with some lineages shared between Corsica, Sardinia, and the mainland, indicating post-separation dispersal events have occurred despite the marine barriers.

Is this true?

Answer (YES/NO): NO